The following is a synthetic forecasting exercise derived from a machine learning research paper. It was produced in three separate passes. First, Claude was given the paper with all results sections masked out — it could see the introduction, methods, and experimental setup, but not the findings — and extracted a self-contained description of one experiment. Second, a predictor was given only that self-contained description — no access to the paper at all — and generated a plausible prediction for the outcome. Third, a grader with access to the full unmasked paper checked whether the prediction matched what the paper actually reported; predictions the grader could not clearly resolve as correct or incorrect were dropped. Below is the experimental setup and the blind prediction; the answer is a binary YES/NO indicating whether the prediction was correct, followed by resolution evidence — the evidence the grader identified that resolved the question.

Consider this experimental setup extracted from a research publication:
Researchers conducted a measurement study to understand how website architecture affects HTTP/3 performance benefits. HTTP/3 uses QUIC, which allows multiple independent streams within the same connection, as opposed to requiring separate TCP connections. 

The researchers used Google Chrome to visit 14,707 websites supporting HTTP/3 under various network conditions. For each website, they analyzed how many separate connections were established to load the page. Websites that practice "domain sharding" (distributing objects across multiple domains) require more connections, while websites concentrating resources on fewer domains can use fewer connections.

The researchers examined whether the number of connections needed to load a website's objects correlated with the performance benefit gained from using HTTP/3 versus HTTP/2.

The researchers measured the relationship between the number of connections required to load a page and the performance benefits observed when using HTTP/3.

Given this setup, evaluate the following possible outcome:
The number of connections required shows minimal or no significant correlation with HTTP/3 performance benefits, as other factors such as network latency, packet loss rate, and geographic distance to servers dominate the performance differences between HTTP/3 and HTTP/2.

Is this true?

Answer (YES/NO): NO